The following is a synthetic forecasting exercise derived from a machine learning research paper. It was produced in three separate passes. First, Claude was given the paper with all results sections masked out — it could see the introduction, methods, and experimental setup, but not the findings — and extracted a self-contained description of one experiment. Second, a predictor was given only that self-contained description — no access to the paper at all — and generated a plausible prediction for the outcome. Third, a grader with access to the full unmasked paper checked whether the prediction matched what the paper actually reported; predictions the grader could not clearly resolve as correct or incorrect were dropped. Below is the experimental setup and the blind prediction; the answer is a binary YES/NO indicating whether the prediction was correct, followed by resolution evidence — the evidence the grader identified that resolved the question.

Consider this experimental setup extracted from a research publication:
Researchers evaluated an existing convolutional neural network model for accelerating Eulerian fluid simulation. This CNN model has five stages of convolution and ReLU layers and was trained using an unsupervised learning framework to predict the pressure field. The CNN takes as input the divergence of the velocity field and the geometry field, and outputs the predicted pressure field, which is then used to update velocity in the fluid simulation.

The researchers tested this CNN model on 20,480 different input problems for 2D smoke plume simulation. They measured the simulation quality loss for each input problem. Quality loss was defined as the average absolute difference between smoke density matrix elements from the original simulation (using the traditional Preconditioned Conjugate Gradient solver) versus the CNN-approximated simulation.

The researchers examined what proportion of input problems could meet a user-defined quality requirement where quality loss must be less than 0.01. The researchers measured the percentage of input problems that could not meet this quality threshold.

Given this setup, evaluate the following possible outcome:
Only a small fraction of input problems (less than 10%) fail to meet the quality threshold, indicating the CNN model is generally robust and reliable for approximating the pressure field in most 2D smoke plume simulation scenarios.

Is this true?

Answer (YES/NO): NO